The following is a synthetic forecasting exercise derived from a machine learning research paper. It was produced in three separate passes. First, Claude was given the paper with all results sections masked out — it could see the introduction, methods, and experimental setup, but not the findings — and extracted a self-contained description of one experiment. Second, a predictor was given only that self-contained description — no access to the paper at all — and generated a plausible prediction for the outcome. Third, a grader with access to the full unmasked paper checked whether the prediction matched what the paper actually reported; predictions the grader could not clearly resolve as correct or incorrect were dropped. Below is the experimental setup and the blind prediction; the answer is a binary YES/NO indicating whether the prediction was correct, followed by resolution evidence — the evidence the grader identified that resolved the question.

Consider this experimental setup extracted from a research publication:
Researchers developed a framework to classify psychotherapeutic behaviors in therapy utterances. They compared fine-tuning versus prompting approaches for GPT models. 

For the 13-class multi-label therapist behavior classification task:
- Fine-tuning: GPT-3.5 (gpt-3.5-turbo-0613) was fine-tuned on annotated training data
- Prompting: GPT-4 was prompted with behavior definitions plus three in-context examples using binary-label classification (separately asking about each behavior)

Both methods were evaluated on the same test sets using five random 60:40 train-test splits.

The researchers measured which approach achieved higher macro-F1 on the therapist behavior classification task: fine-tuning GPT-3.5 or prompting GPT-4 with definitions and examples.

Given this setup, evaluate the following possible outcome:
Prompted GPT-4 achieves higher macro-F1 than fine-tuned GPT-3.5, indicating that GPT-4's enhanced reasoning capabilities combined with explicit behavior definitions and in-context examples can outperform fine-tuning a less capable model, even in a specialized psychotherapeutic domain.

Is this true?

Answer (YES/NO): YES